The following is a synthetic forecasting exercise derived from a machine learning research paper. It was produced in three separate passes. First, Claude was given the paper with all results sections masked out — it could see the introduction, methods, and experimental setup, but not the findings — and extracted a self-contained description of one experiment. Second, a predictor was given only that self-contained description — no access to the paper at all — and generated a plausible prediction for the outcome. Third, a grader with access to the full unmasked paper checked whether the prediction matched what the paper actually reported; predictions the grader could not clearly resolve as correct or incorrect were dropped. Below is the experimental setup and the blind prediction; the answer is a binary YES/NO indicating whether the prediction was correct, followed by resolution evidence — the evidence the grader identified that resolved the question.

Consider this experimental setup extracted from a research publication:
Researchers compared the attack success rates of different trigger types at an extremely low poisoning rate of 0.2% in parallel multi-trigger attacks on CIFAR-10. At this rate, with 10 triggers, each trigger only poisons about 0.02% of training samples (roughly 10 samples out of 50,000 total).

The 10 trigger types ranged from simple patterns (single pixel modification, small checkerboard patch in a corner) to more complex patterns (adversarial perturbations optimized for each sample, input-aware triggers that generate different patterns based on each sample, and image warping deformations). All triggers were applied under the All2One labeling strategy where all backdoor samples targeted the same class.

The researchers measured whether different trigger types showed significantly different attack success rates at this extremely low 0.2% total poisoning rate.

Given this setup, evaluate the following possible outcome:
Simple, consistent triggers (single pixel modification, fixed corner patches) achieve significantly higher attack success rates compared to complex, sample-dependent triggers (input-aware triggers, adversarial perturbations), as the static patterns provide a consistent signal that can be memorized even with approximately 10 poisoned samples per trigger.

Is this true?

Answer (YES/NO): NO